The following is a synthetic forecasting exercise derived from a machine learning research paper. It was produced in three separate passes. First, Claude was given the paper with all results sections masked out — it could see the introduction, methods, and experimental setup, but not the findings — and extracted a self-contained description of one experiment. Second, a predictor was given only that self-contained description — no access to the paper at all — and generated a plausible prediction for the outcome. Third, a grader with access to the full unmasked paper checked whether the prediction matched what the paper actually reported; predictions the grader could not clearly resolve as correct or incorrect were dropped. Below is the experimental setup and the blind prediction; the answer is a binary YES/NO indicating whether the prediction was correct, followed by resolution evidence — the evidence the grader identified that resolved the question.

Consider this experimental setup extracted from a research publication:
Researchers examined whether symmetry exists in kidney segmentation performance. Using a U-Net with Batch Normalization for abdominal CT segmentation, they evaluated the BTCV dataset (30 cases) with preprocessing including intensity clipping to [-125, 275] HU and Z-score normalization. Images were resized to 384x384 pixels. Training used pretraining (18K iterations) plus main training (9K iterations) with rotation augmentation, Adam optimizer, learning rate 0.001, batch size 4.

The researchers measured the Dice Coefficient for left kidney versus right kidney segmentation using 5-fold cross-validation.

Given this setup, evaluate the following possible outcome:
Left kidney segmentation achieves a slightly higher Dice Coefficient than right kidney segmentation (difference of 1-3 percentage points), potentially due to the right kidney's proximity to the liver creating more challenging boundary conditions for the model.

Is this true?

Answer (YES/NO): NO